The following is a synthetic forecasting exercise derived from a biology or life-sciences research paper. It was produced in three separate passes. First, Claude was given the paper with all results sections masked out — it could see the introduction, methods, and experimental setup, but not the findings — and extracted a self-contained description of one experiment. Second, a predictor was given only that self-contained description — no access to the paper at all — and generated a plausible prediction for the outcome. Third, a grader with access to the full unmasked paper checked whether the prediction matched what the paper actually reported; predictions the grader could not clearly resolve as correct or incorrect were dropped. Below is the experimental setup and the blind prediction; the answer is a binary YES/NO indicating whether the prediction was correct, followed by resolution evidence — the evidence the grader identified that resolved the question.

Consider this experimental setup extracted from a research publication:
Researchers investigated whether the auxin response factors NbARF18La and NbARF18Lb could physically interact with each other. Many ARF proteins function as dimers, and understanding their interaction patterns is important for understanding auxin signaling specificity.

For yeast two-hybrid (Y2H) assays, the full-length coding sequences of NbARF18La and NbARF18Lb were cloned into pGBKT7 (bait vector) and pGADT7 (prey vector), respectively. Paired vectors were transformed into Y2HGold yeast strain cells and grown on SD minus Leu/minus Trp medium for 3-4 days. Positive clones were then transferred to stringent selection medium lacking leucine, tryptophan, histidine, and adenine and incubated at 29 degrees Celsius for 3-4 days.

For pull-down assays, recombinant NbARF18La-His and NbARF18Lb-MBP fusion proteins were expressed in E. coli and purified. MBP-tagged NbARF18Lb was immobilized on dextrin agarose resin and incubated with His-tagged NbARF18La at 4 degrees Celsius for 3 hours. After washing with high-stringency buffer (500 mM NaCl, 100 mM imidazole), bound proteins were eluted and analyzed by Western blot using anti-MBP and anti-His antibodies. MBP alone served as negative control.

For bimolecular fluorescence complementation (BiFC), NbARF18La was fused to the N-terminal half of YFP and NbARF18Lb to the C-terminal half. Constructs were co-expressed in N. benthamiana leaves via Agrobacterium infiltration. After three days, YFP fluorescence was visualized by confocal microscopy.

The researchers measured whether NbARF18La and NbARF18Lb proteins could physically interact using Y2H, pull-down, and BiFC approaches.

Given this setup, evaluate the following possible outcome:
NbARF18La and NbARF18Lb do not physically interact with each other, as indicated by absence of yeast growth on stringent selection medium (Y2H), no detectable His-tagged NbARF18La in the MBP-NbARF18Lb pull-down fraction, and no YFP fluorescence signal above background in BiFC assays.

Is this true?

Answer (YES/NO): NO